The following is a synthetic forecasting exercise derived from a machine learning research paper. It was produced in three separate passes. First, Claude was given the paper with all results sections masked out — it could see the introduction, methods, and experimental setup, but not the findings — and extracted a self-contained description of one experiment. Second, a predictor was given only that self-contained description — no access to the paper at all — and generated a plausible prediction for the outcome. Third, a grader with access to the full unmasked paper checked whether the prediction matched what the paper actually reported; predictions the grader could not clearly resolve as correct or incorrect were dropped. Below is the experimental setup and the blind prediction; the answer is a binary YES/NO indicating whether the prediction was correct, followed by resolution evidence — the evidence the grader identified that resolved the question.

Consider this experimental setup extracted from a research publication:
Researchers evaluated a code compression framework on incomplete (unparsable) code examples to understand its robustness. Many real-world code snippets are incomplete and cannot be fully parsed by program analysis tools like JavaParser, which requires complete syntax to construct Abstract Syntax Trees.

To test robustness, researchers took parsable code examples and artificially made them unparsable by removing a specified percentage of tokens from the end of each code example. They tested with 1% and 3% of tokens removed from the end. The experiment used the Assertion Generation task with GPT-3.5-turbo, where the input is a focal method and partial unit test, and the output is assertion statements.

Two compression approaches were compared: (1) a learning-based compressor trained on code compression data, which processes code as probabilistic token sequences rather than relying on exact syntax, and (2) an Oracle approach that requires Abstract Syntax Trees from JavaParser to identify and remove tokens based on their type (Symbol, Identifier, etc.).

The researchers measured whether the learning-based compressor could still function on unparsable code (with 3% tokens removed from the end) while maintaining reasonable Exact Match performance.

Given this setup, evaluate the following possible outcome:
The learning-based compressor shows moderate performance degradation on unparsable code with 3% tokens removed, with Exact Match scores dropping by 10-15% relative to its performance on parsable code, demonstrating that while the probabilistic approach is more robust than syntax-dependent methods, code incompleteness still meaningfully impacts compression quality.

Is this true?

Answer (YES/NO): NO